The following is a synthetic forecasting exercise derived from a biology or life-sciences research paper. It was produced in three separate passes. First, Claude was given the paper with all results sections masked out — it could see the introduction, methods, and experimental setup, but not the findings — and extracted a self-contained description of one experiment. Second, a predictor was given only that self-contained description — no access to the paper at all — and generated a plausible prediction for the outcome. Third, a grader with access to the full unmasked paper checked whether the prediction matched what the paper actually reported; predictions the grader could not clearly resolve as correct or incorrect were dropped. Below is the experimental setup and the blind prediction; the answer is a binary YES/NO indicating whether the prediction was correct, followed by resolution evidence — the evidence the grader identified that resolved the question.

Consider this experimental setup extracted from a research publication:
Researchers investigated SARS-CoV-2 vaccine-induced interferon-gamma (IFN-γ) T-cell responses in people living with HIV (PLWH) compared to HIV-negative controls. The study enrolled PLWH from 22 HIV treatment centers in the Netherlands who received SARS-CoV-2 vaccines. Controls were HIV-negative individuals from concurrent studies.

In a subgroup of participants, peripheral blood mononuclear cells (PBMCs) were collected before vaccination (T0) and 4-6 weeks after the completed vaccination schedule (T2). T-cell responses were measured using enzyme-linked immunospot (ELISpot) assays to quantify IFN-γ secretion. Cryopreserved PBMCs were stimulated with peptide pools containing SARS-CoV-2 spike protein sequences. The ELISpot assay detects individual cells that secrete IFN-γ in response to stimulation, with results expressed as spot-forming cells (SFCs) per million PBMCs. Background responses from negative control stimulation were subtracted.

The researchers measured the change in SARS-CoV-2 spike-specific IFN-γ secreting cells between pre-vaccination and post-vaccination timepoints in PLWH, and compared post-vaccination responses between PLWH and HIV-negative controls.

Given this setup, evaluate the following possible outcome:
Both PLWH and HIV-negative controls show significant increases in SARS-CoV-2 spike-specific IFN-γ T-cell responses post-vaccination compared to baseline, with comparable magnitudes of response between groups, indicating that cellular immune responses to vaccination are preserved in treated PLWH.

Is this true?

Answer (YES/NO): YES